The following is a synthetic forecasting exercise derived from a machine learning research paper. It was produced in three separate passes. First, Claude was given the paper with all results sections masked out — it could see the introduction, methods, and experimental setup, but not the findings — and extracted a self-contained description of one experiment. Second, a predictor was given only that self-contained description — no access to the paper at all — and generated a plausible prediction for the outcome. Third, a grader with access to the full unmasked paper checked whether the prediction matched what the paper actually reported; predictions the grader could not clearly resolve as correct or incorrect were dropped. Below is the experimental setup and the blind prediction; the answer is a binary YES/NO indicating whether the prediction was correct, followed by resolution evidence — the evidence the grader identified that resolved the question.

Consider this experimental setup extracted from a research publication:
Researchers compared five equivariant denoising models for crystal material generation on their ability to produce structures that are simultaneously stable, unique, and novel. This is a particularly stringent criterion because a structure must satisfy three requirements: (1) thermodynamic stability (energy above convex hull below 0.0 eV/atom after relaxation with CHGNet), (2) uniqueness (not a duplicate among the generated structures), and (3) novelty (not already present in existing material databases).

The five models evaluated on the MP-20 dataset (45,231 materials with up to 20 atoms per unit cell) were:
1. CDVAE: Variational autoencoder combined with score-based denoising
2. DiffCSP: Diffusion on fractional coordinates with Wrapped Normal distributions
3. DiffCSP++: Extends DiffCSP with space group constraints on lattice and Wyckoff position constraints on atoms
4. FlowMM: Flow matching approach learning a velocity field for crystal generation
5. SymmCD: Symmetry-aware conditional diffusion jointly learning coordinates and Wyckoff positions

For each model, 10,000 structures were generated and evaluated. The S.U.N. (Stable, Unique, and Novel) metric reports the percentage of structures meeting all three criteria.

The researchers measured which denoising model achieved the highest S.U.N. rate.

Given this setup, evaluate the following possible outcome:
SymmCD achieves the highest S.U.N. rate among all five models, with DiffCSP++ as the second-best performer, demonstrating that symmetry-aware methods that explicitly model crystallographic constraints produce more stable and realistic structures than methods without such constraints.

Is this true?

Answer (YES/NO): YES